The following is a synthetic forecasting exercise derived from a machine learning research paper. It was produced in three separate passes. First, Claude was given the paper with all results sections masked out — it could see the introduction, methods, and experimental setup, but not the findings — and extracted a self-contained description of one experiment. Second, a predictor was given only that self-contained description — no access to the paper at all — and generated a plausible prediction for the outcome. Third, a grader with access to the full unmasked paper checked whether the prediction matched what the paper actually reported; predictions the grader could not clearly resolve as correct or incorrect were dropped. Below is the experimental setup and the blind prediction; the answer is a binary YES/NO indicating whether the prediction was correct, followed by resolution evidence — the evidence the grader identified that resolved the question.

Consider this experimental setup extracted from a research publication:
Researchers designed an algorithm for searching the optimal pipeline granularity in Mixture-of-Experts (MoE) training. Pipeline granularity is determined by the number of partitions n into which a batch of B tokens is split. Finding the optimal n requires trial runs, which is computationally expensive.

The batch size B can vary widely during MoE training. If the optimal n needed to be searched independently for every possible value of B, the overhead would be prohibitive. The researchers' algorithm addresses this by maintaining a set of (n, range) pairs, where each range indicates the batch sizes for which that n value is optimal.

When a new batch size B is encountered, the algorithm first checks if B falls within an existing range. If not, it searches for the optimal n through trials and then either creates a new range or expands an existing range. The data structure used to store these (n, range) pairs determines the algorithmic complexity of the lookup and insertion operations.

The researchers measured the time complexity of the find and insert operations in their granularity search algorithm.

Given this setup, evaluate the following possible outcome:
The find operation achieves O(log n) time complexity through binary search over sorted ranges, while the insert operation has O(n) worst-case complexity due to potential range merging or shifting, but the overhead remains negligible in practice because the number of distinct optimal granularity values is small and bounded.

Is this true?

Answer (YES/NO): NO